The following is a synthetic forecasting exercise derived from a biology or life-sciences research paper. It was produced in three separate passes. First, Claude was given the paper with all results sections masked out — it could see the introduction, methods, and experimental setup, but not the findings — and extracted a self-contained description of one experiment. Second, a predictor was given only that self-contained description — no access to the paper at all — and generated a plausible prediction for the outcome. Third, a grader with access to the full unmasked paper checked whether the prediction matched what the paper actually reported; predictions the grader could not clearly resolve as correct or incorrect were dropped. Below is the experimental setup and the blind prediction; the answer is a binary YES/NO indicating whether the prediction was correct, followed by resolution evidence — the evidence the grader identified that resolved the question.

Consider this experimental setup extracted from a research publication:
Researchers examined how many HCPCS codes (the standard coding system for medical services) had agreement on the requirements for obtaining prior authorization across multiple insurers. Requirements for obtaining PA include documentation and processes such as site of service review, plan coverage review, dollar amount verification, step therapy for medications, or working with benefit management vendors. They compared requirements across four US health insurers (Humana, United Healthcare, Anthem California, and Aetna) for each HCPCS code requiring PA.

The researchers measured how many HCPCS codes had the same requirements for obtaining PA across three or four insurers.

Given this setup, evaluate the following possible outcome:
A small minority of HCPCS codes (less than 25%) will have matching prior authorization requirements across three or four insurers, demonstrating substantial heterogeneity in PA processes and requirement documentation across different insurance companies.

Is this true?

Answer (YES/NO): YES